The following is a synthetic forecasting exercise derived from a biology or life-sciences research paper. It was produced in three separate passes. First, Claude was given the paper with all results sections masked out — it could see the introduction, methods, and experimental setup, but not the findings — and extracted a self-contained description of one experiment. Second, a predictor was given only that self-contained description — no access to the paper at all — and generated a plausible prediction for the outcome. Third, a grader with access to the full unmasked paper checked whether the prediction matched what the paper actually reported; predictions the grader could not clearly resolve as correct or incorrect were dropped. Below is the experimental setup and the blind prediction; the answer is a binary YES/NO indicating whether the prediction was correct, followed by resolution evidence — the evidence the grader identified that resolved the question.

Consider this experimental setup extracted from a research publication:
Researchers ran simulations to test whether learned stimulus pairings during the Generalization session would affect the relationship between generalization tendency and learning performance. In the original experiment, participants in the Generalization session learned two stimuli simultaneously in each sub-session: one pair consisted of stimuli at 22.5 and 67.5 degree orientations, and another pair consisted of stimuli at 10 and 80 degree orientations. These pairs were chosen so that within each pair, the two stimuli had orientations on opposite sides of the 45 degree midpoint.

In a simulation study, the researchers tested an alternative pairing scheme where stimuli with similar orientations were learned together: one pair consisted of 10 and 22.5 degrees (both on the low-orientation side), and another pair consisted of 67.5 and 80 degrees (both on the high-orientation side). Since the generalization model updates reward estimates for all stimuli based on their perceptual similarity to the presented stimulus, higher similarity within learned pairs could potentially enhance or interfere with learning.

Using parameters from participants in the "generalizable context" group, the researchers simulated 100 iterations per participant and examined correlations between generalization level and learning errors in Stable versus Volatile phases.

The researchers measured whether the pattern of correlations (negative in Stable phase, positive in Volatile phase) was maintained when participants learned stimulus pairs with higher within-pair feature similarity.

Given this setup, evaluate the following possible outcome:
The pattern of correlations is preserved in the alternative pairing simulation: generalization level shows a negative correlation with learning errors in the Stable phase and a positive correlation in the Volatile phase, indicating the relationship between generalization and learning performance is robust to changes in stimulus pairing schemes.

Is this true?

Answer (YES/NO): YES